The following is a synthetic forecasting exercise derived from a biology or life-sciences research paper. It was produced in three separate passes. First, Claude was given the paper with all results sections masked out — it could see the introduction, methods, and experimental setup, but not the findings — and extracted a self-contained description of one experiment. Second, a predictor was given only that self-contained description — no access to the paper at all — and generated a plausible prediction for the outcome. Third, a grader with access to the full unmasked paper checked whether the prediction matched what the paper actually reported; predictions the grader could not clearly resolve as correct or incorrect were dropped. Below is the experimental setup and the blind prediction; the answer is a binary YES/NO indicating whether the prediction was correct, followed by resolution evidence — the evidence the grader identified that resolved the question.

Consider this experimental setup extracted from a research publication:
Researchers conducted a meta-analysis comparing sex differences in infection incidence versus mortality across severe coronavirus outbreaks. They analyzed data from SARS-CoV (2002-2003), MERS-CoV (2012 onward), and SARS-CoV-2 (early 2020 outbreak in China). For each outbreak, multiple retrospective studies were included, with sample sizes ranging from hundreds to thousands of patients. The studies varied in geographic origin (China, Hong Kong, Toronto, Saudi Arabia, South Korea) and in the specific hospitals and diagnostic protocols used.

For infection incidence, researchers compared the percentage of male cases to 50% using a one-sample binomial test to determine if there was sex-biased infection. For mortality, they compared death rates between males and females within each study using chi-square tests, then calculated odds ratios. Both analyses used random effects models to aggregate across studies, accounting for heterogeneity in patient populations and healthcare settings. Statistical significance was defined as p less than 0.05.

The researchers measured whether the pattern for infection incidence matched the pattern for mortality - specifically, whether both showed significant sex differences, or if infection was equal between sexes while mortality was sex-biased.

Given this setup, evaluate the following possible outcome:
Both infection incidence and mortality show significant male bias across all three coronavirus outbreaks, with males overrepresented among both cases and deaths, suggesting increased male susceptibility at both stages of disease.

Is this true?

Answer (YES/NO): NO